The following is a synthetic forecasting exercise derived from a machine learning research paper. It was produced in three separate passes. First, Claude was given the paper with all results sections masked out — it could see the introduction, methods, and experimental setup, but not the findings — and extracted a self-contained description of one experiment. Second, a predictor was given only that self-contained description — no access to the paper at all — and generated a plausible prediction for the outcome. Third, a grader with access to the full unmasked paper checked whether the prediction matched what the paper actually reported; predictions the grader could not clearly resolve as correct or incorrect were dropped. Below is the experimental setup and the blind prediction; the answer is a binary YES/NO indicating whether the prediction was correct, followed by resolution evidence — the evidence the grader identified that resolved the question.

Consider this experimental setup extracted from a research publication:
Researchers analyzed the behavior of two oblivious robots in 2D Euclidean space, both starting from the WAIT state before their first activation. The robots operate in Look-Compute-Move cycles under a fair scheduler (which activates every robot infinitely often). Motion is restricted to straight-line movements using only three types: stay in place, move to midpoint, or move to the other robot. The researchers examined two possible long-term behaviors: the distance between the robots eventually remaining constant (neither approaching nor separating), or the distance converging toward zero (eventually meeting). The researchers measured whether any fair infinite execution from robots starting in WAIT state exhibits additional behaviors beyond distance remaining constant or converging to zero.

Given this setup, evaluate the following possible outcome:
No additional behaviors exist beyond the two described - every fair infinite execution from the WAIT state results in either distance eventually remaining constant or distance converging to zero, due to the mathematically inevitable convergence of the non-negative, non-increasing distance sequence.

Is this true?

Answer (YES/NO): YES